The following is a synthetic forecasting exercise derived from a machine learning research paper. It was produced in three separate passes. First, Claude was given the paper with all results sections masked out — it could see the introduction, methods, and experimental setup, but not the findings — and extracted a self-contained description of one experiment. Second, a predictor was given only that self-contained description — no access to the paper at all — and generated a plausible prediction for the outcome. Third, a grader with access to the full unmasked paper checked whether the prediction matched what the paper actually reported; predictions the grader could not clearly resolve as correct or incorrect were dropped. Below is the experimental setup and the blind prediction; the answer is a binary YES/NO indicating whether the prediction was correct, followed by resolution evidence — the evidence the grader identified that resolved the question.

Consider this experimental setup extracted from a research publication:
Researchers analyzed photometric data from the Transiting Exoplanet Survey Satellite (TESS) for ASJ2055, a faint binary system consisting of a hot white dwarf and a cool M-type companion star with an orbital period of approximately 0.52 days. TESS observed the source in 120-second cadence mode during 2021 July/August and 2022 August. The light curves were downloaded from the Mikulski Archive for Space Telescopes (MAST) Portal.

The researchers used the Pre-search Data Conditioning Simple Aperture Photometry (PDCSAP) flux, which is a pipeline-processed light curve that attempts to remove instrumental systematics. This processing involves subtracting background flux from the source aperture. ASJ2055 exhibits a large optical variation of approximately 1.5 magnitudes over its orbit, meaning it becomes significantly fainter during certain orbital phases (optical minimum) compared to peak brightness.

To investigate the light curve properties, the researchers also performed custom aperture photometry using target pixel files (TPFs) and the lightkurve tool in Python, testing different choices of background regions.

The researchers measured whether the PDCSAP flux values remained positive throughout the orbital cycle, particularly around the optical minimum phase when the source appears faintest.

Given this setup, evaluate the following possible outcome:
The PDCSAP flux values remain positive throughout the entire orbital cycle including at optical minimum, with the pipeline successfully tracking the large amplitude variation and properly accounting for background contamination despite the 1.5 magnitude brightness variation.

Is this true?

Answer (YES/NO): NO